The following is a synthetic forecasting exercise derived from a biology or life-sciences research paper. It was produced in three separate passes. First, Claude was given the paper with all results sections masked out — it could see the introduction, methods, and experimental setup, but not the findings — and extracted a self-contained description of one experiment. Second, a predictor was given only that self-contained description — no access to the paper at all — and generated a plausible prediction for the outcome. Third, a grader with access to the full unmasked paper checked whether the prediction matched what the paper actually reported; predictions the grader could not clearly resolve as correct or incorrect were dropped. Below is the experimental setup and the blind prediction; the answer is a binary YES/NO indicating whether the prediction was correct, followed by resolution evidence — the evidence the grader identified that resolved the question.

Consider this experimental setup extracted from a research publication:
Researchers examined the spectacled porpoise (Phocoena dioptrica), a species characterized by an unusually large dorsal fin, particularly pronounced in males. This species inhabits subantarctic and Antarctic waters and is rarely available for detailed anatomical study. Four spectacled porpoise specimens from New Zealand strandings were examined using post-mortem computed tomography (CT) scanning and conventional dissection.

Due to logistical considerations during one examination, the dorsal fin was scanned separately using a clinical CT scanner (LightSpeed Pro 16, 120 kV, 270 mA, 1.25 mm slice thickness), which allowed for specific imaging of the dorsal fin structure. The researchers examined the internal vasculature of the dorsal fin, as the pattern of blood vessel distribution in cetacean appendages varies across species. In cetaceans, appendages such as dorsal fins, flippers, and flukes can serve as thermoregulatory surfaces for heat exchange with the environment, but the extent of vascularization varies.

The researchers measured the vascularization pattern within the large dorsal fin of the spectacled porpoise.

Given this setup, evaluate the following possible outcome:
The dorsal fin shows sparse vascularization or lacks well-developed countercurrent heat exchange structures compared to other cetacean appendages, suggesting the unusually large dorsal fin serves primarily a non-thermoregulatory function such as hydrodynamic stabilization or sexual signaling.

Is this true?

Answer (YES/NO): NO